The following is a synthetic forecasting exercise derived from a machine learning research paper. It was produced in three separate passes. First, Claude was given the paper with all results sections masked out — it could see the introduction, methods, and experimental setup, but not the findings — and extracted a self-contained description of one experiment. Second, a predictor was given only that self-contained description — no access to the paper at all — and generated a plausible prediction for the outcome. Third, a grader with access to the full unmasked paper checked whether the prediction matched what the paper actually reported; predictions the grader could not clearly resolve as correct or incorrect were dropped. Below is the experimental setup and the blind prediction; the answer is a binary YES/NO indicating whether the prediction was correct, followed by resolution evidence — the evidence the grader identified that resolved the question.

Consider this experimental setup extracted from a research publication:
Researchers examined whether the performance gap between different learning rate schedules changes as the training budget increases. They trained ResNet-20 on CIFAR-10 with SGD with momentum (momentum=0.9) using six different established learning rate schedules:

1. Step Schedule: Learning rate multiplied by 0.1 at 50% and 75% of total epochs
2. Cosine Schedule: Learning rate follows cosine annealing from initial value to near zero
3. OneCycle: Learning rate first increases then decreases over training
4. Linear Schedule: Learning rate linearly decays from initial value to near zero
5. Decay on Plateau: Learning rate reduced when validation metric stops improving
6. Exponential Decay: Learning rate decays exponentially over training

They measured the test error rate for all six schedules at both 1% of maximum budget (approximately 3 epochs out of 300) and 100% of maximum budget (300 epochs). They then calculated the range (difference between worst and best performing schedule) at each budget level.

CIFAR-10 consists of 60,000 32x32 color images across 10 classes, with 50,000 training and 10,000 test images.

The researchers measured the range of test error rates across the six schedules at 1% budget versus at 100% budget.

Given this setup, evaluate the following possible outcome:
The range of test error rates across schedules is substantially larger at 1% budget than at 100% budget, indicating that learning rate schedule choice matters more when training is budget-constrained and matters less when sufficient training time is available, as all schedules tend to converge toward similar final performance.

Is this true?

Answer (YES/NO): YES